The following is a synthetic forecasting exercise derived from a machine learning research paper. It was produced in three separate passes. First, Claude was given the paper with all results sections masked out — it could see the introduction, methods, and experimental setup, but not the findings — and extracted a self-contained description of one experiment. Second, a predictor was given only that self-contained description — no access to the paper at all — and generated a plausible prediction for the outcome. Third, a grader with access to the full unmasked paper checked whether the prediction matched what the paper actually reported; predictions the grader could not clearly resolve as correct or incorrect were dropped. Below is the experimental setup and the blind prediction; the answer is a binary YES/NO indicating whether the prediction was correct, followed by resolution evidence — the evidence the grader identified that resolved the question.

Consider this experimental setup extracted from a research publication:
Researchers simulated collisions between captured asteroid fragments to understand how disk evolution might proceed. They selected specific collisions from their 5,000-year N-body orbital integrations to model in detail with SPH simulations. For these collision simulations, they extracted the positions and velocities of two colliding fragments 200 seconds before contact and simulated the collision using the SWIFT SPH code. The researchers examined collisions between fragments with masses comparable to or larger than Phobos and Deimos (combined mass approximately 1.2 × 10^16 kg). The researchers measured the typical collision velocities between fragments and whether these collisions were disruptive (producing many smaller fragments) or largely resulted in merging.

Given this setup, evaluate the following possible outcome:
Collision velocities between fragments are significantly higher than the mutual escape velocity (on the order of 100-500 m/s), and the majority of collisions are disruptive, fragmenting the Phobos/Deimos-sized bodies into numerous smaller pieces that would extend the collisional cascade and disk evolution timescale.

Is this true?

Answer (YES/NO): NO